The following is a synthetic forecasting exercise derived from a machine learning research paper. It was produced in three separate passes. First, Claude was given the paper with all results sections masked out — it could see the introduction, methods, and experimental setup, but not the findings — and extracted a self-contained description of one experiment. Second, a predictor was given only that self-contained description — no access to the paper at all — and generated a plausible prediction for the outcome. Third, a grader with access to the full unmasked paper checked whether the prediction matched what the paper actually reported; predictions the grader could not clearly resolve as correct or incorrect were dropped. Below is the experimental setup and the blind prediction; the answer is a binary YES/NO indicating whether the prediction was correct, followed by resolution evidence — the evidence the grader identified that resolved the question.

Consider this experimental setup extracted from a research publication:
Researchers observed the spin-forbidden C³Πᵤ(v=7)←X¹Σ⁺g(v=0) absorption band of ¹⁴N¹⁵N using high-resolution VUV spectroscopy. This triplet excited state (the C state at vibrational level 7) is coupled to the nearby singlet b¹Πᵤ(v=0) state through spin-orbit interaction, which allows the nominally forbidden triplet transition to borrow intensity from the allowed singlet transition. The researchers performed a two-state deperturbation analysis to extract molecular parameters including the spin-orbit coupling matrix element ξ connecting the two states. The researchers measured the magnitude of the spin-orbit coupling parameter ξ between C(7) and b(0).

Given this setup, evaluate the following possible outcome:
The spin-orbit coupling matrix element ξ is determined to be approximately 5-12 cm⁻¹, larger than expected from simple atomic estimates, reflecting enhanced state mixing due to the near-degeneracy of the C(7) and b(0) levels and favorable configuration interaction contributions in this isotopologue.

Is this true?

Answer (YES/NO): NO